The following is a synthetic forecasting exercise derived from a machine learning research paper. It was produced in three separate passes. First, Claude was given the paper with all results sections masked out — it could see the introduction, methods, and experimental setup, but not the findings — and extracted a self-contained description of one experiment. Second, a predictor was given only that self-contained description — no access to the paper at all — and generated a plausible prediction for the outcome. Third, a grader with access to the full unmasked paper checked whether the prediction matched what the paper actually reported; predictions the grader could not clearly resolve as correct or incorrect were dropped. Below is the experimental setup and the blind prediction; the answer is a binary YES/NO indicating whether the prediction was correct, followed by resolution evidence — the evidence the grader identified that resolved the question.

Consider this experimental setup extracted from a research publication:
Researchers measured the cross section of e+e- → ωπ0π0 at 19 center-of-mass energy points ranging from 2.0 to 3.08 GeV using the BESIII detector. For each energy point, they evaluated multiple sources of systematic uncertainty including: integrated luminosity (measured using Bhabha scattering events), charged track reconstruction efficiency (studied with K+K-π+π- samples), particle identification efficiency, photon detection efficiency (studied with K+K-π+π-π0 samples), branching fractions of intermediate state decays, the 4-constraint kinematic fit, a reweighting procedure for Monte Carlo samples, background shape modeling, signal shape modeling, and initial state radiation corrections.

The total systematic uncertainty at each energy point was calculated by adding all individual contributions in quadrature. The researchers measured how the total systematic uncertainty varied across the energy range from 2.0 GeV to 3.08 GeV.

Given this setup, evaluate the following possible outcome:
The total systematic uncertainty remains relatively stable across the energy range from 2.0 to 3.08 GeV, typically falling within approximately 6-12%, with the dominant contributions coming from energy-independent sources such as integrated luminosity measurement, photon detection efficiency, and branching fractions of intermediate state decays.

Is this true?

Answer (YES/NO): YES